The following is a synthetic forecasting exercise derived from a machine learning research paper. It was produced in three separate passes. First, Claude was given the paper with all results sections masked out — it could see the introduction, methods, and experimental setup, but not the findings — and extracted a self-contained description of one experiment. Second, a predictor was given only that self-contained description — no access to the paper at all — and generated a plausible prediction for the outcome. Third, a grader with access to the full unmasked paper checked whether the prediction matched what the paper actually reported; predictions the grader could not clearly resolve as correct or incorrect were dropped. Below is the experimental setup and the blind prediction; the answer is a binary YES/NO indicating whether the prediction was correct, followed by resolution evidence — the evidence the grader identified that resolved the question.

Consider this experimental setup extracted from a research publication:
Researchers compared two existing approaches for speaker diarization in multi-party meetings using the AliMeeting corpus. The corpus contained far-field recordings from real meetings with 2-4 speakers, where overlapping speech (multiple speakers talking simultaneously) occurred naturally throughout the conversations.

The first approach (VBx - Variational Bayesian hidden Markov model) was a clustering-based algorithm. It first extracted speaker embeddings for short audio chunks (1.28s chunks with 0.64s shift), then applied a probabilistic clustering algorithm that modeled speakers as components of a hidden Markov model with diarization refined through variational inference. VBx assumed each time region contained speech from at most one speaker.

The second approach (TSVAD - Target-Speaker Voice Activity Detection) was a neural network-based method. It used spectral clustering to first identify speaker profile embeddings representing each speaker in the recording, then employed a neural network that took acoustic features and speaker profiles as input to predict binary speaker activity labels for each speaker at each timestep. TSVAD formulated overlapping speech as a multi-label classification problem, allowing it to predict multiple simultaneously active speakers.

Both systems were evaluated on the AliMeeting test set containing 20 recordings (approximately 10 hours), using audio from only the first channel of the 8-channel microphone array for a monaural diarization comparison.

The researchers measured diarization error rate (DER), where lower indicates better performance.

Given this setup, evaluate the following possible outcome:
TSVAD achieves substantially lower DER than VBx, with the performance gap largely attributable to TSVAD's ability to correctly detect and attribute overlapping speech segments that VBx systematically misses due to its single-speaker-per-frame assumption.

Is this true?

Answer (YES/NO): YES